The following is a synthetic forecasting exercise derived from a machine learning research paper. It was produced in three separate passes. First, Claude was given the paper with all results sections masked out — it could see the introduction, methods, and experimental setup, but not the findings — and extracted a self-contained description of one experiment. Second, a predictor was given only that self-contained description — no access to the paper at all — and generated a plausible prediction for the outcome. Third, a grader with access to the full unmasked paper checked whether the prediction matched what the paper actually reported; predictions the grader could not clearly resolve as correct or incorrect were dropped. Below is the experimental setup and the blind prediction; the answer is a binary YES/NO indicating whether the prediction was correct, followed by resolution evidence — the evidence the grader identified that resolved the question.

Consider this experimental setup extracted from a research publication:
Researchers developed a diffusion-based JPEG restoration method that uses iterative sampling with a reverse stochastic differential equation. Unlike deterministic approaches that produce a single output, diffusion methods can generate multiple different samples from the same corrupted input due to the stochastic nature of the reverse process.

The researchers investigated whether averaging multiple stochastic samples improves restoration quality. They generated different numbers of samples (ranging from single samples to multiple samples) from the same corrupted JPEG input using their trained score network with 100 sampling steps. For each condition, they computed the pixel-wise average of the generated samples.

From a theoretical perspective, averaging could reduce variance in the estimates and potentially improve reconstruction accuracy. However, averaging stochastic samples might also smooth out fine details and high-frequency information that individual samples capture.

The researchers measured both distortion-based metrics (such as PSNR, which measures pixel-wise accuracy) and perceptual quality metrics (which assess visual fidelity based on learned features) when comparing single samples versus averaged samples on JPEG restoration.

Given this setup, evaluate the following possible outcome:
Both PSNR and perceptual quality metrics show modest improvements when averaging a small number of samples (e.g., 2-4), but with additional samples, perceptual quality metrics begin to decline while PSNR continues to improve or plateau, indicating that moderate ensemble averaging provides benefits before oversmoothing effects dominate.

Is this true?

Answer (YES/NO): NO